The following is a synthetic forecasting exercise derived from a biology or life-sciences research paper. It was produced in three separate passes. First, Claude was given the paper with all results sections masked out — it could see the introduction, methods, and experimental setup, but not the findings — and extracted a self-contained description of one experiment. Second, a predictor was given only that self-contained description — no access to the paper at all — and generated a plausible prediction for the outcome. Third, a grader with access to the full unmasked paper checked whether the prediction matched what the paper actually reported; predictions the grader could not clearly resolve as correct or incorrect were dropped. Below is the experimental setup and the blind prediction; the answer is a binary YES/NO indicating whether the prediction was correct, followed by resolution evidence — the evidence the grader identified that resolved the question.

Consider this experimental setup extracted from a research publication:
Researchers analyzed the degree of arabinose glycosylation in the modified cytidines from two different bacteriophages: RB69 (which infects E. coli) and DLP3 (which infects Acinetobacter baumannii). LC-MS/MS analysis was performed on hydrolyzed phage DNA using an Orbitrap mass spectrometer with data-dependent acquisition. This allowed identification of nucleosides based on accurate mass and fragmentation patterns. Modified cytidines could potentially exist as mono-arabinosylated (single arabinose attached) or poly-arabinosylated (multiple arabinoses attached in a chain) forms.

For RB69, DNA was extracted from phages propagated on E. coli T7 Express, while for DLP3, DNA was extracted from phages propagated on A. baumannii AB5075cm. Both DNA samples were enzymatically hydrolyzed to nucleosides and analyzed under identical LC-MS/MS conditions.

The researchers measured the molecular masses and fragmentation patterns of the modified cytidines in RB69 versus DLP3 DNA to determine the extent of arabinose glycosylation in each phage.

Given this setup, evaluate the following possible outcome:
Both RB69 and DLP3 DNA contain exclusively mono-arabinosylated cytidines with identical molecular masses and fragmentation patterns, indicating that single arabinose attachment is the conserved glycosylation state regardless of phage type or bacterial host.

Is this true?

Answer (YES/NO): NO